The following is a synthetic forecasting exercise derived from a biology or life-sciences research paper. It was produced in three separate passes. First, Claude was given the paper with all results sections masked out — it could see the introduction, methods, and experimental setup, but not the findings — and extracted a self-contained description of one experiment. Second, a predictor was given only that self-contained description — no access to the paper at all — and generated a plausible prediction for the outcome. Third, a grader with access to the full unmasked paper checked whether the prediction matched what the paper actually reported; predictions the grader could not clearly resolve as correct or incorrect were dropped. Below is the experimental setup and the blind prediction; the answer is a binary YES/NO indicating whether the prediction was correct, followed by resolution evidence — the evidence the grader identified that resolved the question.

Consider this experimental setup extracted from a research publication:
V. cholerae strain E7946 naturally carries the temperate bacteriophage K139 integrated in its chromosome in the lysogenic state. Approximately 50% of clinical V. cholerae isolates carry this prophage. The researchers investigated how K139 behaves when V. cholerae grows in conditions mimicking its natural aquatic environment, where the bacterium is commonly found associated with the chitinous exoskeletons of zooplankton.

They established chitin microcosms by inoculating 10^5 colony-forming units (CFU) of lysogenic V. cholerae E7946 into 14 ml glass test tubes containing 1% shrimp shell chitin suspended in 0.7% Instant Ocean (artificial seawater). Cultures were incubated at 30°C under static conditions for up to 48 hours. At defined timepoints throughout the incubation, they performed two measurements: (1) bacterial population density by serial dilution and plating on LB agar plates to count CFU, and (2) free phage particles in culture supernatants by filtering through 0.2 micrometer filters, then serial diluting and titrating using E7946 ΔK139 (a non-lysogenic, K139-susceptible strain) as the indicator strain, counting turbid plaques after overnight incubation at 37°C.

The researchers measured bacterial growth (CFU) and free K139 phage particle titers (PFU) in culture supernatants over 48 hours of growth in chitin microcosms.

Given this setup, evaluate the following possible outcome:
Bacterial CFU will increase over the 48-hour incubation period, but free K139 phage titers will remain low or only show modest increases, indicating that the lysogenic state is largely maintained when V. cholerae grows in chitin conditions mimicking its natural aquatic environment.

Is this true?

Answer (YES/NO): NO